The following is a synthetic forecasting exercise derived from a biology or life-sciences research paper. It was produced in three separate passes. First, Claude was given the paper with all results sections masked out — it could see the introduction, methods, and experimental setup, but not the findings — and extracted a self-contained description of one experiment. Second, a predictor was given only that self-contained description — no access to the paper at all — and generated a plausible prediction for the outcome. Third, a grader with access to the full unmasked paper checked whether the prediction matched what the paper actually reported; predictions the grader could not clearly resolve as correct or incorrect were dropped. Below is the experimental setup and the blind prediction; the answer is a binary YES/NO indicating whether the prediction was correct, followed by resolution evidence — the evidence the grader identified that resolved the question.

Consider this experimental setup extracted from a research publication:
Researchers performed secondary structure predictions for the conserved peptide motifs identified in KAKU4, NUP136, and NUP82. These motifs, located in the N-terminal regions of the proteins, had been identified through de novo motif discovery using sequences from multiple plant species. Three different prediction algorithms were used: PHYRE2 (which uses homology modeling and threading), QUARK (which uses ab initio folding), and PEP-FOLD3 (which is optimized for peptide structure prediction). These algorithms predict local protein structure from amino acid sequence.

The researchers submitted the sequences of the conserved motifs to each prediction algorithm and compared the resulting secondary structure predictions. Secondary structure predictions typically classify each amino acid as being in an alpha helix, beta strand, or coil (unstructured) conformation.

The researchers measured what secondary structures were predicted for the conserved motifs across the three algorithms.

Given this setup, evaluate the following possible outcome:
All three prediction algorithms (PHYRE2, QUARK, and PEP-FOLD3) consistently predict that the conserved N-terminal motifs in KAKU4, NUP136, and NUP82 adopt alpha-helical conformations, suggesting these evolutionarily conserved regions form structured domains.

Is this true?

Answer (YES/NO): NO